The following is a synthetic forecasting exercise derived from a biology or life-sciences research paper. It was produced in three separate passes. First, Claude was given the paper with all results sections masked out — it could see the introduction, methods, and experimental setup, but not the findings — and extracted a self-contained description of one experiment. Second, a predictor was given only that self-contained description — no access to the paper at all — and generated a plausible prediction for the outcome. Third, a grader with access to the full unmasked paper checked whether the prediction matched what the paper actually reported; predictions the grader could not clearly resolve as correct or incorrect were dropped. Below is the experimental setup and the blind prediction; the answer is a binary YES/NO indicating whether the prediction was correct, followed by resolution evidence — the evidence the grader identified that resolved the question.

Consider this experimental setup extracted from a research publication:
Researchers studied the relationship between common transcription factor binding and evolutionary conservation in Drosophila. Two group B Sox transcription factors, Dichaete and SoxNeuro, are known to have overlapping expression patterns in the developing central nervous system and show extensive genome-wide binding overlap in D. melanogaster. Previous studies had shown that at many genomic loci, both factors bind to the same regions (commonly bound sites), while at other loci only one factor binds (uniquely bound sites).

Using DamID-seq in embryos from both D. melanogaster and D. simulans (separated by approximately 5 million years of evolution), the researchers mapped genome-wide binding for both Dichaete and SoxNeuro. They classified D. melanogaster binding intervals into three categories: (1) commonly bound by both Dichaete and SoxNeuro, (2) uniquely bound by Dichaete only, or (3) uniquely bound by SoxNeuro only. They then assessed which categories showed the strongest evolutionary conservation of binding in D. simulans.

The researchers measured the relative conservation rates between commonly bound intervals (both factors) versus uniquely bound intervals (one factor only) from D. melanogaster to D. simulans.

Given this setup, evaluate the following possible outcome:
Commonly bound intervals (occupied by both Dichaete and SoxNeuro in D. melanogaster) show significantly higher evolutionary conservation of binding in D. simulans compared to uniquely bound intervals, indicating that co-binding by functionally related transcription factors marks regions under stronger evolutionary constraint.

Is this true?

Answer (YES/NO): YES